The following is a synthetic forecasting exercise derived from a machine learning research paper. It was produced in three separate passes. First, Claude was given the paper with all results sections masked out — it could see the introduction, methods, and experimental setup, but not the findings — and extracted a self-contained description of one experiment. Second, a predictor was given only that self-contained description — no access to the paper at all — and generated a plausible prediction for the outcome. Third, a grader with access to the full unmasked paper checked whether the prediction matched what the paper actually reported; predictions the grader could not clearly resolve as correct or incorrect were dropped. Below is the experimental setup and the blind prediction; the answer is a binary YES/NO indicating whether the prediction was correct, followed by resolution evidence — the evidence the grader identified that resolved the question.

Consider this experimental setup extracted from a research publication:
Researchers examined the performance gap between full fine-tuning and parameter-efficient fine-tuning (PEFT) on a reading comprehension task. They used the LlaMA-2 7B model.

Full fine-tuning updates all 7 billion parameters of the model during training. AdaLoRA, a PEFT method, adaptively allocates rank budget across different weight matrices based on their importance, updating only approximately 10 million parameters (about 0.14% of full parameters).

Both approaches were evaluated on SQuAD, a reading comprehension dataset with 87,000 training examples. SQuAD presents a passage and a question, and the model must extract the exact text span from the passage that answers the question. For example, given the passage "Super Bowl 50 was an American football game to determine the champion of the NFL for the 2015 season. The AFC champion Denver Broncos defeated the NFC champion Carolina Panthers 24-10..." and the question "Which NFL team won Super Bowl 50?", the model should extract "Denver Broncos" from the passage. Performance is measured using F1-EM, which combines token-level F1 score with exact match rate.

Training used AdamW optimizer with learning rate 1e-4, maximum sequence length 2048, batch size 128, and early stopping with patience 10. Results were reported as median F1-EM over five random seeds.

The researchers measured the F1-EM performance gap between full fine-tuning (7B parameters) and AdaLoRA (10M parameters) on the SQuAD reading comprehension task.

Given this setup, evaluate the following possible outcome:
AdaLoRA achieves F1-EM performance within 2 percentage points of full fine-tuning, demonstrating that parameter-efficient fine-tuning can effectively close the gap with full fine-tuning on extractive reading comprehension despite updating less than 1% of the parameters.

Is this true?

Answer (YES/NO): YES